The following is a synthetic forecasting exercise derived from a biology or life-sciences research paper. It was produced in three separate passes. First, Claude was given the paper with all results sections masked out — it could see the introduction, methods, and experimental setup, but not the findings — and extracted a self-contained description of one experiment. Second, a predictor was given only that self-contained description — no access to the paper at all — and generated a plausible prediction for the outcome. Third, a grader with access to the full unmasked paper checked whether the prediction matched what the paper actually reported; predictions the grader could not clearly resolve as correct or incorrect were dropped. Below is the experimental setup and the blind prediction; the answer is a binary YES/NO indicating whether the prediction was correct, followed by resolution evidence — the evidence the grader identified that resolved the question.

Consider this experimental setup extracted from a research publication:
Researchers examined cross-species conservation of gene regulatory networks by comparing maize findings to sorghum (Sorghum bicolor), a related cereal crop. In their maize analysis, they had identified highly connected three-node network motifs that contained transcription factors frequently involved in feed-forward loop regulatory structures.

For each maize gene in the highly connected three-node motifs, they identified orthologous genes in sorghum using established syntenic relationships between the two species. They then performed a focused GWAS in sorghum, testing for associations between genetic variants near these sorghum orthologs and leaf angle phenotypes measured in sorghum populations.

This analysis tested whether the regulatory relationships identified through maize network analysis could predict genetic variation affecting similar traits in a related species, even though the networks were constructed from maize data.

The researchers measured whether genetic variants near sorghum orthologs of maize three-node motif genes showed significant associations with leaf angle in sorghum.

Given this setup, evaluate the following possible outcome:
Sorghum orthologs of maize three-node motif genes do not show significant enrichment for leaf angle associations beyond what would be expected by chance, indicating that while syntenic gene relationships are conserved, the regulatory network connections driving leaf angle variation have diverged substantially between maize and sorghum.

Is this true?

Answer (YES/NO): NO